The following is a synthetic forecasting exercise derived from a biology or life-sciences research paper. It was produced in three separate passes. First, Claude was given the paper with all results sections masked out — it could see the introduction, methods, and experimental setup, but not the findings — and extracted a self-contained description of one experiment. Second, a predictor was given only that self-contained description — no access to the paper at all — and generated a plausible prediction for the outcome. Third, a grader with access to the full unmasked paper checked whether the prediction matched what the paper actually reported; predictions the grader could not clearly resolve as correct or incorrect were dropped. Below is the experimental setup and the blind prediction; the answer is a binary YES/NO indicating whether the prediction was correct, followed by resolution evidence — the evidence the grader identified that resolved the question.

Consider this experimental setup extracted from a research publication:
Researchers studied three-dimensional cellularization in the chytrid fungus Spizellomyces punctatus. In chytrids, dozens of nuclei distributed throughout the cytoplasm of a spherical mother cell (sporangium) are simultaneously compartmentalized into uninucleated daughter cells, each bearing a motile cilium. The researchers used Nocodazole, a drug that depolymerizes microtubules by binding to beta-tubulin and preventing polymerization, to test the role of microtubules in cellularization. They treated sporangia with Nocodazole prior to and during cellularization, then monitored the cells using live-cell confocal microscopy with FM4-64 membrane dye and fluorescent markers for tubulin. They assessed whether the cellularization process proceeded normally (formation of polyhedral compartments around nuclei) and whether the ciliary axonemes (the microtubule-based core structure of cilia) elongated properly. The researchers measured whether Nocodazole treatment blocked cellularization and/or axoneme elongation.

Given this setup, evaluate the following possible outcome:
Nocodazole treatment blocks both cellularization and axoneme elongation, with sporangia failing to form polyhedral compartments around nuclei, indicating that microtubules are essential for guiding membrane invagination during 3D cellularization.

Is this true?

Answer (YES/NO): NO